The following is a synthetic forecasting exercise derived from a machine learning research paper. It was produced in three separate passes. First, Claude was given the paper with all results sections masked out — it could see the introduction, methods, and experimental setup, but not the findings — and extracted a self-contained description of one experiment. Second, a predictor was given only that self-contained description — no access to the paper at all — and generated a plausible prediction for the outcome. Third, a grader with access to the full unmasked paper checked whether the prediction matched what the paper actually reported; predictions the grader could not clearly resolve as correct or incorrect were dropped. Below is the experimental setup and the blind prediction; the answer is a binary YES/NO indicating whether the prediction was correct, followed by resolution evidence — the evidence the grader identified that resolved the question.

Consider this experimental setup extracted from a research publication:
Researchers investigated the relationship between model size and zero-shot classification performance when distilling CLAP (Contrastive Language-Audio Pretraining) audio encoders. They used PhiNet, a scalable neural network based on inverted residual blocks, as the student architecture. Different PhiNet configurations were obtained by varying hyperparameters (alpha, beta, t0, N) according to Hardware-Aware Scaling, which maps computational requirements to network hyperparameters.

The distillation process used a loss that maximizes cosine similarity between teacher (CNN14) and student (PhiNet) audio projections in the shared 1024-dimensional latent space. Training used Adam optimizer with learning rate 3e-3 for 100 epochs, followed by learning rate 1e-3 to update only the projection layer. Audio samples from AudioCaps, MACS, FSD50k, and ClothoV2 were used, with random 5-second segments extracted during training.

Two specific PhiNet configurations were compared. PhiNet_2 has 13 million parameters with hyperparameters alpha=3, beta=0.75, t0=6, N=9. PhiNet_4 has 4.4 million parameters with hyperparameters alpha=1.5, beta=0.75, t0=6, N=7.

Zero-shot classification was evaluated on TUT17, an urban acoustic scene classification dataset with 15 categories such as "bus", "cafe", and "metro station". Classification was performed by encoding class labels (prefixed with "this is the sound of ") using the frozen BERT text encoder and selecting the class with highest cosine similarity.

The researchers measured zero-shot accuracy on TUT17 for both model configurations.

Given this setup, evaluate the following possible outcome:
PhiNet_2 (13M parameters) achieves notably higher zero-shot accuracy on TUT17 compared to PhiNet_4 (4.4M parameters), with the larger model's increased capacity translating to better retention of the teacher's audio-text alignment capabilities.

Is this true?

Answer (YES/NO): NO